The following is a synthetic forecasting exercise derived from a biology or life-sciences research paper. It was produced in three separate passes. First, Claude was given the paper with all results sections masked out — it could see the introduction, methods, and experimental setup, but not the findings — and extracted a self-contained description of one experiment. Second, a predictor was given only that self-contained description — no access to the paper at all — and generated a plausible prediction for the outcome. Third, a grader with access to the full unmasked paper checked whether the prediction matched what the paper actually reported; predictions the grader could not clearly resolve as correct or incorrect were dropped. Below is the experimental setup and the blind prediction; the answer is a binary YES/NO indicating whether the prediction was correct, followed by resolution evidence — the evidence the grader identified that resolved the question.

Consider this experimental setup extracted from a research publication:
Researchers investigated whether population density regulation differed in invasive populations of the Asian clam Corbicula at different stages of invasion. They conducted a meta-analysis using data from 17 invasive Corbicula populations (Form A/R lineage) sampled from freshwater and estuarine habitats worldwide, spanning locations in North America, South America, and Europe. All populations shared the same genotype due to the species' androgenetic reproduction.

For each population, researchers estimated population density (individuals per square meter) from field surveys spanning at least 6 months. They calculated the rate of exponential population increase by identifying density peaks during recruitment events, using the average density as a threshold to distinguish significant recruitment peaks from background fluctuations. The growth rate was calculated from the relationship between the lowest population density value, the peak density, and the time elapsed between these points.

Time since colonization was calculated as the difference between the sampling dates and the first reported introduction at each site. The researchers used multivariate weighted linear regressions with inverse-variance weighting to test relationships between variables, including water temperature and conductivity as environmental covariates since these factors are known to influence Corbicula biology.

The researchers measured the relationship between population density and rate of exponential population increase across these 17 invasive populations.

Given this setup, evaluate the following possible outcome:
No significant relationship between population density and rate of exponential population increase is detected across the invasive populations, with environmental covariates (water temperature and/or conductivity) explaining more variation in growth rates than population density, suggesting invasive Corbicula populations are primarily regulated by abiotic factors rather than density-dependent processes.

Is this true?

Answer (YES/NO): NO